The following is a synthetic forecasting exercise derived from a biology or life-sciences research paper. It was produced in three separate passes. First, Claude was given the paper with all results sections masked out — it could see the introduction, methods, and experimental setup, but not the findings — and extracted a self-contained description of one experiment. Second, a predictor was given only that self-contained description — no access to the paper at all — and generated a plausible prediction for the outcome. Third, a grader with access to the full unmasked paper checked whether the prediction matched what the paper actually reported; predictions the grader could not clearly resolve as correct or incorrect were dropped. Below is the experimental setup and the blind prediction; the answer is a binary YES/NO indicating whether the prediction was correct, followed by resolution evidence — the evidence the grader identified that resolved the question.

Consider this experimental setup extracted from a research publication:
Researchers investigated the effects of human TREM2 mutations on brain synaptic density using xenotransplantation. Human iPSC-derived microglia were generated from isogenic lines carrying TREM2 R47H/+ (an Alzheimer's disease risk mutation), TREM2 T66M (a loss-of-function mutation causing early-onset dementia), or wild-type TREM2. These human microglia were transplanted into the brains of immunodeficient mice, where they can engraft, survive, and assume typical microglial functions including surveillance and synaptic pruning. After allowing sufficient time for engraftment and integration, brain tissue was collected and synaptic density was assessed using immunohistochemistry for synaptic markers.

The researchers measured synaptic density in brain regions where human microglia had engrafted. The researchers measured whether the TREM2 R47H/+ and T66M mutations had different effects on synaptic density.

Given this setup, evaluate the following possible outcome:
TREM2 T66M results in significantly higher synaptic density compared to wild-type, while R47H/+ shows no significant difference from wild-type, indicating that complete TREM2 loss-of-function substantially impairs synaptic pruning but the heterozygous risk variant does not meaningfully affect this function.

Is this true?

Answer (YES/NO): NO